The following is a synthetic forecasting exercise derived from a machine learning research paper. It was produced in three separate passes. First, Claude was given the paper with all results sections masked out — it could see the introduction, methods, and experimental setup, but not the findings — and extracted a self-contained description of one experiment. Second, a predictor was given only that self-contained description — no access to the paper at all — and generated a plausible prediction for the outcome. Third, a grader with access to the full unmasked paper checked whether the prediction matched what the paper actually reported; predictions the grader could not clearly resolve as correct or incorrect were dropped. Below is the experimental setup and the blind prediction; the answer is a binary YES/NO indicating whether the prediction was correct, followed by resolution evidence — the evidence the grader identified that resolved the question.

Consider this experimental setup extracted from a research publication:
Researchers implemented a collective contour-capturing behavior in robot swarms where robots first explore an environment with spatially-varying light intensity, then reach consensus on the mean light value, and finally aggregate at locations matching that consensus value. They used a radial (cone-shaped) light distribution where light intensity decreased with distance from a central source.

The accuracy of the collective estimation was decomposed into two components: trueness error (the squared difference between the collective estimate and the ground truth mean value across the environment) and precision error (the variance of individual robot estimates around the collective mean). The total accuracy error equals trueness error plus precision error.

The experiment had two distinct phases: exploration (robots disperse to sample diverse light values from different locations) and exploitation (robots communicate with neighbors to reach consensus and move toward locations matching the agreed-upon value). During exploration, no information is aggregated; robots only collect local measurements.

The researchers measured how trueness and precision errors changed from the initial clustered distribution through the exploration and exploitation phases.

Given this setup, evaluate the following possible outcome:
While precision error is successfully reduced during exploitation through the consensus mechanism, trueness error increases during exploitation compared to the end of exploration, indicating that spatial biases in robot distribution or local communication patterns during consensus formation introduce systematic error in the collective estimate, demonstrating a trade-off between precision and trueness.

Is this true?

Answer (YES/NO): NO